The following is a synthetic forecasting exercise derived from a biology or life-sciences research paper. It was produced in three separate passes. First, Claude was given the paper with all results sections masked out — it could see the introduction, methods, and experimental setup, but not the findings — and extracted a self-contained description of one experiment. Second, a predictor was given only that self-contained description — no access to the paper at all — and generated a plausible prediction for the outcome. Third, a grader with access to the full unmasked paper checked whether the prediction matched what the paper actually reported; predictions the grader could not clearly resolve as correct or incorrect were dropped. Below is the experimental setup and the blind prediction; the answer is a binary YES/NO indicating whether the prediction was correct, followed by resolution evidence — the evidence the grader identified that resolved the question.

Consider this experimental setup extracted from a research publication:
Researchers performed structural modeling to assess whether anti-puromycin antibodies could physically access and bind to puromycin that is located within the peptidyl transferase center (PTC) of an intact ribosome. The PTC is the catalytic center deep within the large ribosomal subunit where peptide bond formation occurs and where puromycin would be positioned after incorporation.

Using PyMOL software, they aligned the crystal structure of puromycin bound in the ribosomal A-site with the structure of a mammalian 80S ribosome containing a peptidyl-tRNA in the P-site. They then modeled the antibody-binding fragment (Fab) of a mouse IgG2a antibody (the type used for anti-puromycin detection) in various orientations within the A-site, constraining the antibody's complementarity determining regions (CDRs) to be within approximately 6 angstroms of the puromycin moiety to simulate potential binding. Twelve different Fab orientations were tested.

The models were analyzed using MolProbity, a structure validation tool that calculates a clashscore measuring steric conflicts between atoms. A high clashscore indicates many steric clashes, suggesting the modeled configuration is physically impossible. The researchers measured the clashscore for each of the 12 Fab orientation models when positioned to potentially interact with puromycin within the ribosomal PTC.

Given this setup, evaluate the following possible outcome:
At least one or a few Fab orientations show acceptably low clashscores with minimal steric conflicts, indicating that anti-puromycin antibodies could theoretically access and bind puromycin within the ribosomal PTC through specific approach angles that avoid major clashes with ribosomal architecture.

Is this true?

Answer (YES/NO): NO